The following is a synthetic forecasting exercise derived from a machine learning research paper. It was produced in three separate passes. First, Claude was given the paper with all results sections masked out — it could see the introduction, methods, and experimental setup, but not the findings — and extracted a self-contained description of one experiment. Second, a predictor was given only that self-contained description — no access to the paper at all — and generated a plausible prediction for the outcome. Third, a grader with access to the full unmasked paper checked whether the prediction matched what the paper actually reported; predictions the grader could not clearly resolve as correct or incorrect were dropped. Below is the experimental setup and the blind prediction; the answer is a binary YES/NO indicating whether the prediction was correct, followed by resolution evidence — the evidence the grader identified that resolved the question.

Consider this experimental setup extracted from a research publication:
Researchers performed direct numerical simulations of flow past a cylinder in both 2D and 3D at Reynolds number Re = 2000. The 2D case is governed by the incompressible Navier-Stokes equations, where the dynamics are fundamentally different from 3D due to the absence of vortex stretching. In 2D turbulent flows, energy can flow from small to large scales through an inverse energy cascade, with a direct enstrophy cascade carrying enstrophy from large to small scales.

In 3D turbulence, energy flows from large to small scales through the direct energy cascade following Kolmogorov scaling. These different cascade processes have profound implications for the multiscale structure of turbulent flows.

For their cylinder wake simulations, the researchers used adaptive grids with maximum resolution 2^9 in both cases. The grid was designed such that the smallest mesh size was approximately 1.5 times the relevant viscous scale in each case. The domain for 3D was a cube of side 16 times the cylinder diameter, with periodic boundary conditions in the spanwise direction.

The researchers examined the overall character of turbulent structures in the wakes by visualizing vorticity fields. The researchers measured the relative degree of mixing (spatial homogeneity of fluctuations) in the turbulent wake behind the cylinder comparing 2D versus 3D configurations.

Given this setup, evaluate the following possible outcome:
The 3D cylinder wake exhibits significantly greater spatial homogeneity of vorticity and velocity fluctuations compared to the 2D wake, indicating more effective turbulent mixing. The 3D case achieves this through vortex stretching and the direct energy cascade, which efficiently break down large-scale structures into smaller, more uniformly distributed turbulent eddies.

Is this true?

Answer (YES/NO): YES